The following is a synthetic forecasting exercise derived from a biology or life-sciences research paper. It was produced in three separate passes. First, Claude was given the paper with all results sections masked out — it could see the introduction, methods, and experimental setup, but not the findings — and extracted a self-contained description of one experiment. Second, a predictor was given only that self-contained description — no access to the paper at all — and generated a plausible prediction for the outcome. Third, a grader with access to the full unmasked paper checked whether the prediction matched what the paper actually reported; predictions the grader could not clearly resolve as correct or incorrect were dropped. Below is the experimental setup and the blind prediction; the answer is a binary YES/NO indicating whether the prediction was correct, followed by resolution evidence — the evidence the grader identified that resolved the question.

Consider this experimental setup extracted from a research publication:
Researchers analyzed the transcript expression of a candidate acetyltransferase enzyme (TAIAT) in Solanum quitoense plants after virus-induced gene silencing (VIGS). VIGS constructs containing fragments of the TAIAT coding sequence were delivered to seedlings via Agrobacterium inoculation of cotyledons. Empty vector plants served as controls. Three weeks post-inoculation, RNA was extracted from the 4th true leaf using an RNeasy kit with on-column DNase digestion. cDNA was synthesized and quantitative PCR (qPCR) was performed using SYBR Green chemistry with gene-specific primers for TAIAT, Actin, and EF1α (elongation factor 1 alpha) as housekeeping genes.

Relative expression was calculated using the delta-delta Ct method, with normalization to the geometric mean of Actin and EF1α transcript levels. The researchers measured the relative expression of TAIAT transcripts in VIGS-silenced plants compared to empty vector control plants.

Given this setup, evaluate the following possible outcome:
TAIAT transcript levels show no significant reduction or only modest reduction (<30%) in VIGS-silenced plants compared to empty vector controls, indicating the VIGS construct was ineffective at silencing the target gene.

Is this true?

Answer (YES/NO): NO